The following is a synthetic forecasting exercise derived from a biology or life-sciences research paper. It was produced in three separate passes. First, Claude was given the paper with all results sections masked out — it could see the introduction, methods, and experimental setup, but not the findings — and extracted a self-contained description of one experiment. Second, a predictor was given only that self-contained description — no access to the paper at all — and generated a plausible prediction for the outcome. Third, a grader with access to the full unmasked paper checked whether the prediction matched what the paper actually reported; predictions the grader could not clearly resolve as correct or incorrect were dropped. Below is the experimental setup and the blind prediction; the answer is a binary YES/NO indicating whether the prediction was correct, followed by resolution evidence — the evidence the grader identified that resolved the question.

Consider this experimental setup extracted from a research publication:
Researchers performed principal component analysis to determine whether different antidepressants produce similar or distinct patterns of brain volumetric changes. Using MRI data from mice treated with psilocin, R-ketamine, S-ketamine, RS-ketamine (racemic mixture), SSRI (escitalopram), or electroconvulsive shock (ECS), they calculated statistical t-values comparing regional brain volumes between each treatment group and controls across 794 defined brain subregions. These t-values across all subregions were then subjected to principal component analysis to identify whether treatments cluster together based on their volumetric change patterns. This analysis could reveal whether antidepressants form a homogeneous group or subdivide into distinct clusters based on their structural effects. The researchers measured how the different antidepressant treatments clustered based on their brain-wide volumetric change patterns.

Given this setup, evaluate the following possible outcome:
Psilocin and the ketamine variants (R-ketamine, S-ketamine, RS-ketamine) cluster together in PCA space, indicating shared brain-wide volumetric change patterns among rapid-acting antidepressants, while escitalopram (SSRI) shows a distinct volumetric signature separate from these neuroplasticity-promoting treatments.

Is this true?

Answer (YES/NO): NO